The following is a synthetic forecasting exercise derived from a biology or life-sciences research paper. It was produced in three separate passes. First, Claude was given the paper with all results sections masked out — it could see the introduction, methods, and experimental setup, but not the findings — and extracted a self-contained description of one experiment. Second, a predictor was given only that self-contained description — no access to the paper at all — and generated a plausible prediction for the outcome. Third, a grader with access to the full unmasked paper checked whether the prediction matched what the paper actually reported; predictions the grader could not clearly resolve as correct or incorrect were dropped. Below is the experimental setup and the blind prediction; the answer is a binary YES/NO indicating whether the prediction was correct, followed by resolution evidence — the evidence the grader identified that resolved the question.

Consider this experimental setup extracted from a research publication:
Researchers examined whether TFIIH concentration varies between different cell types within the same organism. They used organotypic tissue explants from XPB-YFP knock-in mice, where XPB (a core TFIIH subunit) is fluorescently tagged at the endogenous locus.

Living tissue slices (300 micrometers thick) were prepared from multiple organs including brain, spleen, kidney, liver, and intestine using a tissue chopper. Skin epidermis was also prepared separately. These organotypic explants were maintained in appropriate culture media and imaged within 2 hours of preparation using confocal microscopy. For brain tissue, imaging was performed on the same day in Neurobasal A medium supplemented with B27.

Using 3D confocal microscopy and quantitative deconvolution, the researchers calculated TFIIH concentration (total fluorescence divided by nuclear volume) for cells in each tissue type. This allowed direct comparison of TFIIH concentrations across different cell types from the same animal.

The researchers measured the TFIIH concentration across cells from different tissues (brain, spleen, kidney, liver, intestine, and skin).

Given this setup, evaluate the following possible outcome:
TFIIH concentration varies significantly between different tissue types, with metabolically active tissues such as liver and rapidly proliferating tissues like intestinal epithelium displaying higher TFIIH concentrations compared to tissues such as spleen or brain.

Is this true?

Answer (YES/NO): NO